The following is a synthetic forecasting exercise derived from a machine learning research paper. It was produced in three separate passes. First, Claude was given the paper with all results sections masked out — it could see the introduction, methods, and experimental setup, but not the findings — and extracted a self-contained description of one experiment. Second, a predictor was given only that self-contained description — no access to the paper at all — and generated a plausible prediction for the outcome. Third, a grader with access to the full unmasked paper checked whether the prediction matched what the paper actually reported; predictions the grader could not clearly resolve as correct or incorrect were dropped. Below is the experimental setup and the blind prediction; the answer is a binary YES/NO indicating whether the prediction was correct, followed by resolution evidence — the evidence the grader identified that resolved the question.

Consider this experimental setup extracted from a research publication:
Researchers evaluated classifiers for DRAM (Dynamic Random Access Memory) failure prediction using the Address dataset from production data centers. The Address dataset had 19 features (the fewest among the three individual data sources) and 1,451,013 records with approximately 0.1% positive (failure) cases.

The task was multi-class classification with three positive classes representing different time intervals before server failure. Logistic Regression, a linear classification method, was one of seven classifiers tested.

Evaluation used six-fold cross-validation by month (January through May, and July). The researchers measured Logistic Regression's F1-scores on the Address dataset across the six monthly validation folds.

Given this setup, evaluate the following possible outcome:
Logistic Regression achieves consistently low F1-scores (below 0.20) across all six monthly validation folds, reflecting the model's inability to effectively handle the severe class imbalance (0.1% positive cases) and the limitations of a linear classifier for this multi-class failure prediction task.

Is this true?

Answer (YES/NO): NO